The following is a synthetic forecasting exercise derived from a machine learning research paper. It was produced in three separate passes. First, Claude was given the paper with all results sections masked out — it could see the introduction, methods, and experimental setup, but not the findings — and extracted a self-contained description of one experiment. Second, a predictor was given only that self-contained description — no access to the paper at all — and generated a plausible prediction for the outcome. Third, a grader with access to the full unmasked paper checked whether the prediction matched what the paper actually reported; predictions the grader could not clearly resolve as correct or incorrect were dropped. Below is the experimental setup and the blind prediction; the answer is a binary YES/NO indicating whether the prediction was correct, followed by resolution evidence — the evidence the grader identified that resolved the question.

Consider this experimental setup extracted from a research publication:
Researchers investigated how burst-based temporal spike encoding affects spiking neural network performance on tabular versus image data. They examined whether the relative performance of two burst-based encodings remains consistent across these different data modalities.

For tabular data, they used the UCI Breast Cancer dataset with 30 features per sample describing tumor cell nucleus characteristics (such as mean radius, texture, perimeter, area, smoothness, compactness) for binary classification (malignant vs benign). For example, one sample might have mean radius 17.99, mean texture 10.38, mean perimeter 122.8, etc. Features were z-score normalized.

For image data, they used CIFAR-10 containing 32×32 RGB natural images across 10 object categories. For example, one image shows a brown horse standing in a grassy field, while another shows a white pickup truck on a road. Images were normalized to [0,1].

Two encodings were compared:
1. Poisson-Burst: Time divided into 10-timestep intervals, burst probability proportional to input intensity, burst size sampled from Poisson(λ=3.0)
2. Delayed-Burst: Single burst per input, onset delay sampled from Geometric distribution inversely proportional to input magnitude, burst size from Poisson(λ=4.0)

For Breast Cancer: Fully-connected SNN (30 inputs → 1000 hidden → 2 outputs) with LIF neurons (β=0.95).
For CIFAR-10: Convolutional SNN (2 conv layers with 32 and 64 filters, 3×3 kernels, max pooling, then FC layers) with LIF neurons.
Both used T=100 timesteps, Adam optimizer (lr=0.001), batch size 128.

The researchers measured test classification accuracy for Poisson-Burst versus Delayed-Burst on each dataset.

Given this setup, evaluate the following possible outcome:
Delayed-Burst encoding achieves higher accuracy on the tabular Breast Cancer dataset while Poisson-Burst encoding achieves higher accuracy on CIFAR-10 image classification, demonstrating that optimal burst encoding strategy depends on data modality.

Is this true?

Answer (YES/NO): NO